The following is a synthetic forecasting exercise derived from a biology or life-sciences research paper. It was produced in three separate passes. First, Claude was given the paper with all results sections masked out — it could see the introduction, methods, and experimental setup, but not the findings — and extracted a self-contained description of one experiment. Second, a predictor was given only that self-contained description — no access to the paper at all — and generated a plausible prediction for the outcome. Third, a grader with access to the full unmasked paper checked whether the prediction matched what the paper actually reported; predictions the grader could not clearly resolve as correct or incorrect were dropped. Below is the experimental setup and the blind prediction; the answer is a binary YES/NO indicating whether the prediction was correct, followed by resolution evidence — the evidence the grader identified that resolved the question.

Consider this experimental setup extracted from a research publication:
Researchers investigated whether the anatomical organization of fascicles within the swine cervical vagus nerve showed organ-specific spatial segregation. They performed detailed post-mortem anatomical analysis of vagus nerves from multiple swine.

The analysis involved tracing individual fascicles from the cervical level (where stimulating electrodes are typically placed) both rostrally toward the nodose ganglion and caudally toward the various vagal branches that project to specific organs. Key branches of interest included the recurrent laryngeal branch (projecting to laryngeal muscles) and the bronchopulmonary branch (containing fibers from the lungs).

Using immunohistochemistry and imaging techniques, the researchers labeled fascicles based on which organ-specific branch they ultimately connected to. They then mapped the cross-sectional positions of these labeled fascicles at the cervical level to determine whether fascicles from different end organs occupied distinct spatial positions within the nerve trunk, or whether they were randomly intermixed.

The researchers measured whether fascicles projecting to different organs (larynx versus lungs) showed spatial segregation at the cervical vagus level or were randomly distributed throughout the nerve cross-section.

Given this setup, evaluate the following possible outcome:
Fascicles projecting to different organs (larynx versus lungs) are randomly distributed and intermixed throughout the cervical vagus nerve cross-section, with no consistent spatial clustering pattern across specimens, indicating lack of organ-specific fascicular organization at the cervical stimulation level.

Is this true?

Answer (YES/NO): NO